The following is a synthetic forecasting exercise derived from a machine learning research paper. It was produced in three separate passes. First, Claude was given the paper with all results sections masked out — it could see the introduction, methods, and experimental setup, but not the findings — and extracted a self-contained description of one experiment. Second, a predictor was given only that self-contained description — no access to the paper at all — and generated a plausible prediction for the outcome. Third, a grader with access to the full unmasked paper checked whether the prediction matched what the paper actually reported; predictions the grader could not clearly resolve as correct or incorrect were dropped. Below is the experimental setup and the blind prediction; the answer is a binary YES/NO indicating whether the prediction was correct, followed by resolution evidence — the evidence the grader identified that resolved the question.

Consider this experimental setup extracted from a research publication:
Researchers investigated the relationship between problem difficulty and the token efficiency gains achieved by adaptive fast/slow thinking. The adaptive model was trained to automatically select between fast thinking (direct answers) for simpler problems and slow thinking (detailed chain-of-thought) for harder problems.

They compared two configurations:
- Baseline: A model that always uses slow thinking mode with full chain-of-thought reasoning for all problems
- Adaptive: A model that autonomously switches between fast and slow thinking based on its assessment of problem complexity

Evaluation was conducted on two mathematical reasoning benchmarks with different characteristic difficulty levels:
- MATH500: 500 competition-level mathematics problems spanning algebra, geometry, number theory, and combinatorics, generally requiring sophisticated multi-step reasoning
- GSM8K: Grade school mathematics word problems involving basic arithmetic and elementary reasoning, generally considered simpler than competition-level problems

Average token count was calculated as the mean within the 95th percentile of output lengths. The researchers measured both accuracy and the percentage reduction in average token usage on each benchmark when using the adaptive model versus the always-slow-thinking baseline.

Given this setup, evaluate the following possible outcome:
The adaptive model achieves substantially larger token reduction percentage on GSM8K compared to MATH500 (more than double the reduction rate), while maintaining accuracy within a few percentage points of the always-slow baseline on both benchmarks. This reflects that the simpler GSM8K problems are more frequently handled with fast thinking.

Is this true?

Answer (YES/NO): YES